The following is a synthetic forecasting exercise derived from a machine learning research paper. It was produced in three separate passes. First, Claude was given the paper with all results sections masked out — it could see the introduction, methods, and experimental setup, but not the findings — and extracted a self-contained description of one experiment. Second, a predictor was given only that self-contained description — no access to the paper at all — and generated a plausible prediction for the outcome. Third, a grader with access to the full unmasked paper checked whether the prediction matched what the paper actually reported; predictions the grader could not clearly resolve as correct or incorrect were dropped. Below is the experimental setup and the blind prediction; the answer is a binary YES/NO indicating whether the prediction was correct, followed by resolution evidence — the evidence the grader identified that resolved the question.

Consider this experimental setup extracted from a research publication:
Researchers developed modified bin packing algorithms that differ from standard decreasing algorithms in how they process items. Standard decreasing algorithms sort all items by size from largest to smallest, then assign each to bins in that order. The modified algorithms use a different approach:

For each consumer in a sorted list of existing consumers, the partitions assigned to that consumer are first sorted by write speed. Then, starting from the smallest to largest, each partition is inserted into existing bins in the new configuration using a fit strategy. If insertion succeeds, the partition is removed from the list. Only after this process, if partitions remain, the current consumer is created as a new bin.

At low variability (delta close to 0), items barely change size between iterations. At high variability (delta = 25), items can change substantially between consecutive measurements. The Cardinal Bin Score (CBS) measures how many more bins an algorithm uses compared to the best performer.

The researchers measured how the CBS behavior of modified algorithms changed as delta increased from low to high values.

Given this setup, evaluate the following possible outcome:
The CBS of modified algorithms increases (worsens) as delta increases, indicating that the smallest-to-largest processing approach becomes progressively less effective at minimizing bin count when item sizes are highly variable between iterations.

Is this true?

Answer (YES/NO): NO